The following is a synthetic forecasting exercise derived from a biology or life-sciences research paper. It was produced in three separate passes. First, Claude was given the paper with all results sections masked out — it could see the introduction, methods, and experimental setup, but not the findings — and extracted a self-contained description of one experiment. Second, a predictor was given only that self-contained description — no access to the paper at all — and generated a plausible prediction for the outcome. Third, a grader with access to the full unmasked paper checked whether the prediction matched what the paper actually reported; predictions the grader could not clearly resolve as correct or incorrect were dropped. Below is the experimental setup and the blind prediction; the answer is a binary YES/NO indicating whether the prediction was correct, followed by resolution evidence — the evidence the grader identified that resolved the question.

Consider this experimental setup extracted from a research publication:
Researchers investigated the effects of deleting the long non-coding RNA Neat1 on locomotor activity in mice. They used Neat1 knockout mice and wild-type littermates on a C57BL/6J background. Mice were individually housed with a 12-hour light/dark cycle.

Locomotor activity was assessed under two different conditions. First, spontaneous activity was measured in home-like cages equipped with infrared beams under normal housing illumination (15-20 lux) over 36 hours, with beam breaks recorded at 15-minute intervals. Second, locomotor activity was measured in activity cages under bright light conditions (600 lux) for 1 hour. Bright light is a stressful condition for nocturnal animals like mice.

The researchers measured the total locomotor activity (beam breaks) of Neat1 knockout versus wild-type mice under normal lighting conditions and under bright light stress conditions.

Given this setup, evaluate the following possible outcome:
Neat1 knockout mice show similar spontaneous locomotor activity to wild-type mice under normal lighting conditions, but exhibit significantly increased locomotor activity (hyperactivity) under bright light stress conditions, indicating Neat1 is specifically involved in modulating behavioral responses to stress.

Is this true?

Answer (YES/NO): NO